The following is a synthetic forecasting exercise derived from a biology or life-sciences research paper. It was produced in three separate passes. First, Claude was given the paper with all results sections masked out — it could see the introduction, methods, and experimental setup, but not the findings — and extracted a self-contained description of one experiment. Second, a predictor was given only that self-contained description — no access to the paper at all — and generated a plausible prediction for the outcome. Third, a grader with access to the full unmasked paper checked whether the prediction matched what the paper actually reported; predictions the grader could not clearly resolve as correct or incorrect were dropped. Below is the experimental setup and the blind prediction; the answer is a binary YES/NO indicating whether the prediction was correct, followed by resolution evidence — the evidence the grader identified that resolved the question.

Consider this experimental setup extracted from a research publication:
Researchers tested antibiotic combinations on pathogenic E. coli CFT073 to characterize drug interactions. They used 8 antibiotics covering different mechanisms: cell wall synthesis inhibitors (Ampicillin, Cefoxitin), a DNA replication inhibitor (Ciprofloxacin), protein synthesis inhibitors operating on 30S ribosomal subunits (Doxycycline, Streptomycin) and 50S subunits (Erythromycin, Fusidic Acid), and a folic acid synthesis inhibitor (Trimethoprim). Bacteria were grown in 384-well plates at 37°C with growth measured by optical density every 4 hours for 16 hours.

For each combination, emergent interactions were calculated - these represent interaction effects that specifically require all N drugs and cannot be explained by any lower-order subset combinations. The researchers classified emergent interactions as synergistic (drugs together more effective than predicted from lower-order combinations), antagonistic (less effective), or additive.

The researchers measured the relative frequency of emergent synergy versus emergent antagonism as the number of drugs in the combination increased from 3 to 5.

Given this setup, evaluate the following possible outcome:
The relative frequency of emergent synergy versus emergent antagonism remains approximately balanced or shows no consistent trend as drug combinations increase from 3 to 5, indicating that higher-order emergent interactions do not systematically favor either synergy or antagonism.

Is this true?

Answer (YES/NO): NO